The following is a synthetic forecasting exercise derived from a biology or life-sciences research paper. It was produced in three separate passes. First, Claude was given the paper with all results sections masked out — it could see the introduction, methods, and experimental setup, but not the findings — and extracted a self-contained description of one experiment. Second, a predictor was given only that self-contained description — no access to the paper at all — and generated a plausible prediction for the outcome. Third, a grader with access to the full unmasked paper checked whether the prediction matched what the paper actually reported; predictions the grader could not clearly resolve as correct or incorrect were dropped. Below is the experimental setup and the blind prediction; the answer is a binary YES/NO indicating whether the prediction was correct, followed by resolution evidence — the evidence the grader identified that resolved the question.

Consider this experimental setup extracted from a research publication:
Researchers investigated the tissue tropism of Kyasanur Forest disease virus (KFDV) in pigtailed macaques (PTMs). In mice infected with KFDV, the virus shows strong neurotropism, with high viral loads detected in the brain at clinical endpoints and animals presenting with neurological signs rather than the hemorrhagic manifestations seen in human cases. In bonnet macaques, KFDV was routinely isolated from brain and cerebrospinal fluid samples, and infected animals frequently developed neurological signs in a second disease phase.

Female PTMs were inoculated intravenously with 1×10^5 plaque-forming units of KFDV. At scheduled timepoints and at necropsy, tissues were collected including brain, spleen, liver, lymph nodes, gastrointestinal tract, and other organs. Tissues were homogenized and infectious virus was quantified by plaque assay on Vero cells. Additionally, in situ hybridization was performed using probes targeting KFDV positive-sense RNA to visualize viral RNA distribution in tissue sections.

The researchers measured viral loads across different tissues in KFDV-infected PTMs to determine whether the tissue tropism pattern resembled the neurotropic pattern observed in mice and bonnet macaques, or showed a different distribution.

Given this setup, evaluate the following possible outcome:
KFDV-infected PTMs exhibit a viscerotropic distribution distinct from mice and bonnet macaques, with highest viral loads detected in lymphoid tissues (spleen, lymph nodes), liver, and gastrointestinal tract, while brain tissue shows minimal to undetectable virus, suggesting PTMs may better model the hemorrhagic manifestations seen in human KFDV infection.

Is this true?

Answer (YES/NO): YES